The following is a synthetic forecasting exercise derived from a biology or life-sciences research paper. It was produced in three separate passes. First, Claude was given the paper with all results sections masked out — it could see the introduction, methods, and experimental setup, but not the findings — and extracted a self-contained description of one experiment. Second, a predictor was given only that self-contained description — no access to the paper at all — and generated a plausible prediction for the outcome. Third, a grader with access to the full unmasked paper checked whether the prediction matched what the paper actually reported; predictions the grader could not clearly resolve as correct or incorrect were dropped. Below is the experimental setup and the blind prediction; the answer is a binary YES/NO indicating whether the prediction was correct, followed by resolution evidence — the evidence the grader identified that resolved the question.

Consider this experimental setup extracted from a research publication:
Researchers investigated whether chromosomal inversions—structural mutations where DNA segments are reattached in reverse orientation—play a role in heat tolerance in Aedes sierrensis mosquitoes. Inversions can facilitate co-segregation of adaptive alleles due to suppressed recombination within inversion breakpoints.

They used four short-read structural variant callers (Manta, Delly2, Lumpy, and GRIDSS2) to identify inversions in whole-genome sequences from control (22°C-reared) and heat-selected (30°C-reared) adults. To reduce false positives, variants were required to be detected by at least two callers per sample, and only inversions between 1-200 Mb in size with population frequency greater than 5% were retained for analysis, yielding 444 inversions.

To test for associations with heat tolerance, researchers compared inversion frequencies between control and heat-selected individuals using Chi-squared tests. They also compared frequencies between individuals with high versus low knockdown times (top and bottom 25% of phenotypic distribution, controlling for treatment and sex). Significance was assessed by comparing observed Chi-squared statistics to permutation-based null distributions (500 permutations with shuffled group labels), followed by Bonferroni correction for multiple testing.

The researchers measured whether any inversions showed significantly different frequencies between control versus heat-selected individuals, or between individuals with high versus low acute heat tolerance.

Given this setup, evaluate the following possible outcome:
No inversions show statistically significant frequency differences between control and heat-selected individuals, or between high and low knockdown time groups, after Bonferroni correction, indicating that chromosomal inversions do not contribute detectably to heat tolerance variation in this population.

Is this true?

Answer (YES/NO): NO